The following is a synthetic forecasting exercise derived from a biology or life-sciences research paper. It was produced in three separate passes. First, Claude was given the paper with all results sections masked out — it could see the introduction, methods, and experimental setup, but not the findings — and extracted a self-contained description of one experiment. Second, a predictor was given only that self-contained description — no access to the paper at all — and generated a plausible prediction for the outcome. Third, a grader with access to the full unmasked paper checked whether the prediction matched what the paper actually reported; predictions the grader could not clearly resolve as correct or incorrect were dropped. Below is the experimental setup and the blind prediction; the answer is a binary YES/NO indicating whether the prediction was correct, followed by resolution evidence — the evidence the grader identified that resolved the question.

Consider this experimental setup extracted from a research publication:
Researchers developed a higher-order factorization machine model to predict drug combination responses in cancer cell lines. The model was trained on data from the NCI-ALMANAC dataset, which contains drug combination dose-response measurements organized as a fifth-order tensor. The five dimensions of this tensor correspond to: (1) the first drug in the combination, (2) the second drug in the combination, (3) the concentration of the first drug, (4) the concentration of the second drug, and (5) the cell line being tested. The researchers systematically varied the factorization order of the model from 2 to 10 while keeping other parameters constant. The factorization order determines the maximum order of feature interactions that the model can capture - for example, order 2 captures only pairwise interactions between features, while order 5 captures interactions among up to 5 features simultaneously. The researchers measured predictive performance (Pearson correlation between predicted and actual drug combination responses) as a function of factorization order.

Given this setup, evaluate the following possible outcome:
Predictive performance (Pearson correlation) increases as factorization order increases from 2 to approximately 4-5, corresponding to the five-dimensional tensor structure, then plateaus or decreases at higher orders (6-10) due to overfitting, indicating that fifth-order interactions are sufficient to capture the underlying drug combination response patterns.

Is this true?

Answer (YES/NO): NO